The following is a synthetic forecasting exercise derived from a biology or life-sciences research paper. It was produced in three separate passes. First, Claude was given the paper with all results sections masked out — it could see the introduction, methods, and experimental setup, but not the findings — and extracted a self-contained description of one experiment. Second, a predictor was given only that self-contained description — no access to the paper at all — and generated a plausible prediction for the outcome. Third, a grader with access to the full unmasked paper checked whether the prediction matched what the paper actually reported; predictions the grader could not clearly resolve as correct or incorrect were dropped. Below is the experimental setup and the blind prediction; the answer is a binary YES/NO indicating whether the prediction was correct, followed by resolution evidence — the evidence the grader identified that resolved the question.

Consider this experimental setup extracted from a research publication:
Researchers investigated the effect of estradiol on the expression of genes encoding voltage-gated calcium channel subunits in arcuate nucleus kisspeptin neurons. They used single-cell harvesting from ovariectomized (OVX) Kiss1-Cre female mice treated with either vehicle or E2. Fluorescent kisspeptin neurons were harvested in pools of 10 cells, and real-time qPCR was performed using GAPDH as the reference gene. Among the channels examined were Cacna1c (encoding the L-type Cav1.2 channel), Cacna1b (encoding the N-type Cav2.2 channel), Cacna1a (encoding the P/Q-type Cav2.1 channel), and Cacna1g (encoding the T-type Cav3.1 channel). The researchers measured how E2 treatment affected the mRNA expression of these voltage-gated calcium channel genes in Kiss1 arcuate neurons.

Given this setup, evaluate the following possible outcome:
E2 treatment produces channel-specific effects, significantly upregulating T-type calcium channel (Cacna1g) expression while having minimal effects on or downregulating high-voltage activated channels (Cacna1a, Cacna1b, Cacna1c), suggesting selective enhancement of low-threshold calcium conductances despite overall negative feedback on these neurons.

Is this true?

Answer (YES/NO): NO